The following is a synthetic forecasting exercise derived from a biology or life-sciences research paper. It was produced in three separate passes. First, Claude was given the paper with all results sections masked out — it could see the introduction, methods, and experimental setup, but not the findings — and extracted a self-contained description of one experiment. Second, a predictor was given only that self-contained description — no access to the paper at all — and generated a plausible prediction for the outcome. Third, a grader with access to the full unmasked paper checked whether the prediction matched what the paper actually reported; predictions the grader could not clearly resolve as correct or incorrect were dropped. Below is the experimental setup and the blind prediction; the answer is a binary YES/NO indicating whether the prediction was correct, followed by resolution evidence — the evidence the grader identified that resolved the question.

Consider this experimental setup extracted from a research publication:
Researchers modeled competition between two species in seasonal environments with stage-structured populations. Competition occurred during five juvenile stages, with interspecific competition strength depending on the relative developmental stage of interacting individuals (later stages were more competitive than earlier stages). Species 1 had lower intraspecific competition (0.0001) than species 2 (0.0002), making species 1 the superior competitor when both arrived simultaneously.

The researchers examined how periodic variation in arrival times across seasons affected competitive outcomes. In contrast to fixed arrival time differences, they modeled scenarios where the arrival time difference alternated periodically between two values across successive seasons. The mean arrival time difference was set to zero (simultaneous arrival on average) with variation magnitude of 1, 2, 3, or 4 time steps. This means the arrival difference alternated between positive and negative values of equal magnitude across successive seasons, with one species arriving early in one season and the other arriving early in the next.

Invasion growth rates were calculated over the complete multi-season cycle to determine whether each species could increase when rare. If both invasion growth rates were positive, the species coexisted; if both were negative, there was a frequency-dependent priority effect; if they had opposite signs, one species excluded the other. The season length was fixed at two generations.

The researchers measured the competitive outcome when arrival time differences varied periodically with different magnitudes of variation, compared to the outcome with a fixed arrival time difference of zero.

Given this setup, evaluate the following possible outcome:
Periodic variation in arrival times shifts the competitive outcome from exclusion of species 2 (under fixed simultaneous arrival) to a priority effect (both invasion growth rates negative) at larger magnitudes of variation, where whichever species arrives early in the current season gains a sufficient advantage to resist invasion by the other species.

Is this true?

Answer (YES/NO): NO